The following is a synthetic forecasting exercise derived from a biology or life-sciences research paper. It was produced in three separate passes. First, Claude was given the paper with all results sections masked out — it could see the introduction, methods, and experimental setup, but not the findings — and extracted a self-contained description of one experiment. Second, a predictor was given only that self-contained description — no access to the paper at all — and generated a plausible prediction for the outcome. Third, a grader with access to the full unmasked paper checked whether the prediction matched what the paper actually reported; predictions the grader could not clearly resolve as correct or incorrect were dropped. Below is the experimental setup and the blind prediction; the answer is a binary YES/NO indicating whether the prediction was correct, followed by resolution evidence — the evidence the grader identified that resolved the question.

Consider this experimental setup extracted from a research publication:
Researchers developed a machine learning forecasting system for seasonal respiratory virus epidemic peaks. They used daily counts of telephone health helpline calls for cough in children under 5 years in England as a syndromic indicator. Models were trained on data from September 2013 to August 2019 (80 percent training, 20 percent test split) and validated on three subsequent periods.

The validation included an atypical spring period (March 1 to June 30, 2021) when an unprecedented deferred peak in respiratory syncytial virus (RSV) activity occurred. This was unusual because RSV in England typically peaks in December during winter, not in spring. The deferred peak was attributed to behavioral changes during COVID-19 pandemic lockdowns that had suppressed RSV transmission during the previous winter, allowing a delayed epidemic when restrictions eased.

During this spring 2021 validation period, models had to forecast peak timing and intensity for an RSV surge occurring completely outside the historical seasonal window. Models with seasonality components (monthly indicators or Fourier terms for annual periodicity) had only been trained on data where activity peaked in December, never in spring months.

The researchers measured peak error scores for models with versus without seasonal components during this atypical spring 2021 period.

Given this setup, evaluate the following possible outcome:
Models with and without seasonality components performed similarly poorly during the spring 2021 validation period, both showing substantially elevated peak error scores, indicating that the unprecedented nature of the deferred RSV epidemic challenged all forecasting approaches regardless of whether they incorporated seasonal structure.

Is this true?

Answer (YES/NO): NO